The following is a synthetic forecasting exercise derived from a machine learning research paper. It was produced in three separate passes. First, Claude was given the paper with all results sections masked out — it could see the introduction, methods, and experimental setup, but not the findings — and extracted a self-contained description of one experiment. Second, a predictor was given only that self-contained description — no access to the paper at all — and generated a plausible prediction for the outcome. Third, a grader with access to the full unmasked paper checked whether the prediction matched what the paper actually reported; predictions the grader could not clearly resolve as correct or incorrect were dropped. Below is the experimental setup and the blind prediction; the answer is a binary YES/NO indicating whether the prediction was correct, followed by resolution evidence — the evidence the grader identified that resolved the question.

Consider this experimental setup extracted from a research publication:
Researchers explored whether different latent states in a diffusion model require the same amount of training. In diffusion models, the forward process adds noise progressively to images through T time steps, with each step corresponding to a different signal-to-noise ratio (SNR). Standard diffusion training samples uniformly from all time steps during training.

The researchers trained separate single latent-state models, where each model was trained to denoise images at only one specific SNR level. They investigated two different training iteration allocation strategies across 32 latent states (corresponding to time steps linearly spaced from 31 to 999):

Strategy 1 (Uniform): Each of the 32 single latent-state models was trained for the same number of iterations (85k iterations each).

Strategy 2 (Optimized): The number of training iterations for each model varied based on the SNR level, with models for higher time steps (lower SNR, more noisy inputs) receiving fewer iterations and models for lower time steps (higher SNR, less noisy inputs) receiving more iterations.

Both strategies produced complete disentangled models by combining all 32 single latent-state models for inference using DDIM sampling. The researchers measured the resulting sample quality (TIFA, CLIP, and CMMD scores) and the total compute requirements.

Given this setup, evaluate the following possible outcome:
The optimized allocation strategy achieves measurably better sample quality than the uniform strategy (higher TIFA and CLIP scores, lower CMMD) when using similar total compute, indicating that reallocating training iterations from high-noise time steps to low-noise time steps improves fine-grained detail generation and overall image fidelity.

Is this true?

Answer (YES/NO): NO